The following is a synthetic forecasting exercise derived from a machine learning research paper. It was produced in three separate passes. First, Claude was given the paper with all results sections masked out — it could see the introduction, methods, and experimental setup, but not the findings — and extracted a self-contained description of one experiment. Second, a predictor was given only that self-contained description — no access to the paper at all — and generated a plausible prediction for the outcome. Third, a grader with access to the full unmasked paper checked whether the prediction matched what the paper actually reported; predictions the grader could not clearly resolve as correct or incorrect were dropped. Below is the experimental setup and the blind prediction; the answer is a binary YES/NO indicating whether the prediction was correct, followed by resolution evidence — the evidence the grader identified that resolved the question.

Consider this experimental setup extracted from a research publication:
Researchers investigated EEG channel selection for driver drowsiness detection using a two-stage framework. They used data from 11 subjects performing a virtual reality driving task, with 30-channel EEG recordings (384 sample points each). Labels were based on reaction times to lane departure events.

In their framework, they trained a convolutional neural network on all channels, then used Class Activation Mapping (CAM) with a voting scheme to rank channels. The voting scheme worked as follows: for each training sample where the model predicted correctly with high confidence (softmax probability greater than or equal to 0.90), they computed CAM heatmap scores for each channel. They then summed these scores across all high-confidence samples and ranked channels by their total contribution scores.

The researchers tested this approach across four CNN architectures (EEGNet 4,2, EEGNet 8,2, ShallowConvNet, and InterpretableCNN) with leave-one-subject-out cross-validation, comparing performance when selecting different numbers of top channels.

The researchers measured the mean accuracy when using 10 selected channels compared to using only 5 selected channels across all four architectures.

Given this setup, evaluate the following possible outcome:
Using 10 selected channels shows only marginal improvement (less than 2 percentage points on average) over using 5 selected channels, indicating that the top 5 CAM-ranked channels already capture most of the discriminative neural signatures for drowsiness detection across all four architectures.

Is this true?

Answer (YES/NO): NO